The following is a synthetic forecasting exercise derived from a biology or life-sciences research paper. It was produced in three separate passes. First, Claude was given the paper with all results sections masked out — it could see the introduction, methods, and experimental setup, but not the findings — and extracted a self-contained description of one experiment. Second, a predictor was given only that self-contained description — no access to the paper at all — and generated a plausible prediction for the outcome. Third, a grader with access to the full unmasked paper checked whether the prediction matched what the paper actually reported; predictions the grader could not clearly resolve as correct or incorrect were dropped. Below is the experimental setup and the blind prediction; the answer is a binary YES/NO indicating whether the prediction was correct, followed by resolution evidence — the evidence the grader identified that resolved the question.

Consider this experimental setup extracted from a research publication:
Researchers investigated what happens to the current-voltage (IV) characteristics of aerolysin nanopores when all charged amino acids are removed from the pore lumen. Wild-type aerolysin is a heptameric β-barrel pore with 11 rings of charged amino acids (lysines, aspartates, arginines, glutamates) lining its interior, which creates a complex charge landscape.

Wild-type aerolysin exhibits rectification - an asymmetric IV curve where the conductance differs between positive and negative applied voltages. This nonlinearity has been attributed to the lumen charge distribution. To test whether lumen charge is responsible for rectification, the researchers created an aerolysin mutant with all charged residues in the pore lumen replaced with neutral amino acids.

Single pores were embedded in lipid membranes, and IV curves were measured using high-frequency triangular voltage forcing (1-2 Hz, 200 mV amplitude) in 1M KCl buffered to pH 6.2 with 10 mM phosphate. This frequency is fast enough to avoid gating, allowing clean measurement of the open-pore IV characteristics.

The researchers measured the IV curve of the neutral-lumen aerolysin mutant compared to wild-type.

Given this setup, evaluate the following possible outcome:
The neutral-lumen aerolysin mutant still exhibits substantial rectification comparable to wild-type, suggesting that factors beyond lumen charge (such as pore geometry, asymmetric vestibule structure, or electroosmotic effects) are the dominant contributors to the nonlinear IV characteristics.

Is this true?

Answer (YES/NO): NO